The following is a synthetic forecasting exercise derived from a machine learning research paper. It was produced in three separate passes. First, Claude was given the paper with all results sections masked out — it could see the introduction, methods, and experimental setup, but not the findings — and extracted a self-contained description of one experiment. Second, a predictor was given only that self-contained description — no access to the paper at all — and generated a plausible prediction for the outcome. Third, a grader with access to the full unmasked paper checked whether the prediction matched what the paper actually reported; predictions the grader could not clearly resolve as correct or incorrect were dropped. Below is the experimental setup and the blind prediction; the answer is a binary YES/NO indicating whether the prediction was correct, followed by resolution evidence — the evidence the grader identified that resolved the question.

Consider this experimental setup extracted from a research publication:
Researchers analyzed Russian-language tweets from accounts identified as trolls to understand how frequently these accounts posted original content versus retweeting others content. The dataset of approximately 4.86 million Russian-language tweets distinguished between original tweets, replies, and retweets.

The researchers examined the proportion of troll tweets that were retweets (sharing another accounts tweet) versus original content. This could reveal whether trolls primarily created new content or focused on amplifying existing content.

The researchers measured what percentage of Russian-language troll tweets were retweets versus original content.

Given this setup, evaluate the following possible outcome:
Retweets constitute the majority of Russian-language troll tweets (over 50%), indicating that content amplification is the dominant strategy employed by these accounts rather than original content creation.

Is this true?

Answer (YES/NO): NO